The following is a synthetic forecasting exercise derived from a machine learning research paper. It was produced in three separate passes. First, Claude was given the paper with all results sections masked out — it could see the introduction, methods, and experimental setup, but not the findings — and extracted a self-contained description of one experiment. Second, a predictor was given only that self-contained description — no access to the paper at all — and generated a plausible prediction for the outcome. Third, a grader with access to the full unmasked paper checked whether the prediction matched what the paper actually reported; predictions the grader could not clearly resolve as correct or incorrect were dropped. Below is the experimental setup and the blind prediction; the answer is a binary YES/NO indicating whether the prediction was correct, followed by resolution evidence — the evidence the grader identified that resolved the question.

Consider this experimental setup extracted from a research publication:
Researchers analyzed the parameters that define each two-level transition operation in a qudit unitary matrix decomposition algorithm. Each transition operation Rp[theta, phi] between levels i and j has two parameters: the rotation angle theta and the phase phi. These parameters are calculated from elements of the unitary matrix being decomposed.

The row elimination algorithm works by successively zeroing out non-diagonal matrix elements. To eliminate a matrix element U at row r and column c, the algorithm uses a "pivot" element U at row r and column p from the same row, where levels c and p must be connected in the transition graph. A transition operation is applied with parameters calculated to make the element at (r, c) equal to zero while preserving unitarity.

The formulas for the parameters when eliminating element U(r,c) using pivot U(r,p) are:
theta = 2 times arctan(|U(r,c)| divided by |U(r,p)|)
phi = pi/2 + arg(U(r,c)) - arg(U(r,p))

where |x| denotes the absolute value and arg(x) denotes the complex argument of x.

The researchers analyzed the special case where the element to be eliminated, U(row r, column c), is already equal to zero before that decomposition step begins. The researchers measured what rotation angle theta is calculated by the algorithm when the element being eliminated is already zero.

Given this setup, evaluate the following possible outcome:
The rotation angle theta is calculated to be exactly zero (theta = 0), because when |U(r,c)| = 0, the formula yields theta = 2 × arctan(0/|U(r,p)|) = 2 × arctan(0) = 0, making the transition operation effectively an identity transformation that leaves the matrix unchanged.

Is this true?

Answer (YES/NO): YES